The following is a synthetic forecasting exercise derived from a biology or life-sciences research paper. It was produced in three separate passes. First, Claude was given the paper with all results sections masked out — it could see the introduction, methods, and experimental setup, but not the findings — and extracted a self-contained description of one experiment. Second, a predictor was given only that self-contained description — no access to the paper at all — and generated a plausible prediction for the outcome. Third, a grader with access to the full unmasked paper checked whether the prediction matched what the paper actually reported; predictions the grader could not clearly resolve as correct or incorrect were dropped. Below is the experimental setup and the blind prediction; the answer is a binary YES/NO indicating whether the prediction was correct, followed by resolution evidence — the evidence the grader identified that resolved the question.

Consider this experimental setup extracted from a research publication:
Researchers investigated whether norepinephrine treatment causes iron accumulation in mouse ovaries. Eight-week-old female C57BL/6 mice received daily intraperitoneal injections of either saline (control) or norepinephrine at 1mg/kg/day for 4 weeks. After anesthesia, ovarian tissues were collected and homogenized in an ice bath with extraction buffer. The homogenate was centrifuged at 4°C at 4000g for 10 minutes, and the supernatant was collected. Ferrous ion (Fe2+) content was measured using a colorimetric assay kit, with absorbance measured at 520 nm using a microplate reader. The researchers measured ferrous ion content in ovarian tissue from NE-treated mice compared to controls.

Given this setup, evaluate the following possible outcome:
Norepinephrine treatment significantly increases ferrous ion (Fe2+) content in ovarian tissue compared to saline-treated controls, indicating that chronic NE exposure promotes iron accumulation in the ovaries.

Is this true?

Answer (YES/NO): YES